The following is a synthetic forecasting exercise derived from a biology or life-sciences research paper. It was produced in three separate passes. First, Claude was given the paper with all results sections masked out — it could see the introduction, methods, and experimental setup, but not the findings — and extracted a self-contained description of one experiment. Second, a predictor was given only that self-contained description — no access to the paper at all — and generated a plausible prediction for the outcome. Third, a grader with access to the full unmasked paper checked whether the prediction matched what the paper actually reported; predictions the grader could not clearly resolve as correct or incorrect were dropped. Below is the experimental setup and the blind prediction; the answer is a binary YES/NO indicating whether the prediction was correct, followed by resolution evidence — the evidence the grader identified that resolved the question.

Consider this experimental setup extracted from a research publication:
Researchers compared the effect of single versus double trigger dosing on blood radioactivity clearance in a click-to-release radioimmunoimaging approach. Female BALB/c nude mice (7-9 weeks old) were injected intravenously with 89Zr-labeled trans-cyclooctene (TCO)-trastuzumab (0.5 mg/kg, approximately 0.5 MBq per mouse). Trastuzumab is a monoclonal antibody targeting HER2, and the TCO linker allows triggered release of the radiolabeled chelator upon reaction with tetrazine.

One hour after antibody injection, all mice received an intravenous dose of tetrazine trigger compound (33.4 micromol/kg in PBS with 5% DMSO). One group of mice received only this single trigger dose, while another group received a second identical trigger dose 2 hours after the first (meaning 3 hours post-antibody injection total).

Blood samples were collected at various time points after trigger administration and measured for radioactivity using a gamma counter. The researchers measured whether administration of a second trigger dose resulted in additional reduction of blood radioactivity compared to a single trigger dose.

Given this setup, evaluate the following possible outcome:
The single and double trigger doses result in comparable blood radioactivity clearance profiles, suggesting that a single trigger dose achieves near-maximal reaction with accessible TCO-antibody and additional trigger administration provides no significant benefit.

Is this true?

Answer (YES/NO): YES